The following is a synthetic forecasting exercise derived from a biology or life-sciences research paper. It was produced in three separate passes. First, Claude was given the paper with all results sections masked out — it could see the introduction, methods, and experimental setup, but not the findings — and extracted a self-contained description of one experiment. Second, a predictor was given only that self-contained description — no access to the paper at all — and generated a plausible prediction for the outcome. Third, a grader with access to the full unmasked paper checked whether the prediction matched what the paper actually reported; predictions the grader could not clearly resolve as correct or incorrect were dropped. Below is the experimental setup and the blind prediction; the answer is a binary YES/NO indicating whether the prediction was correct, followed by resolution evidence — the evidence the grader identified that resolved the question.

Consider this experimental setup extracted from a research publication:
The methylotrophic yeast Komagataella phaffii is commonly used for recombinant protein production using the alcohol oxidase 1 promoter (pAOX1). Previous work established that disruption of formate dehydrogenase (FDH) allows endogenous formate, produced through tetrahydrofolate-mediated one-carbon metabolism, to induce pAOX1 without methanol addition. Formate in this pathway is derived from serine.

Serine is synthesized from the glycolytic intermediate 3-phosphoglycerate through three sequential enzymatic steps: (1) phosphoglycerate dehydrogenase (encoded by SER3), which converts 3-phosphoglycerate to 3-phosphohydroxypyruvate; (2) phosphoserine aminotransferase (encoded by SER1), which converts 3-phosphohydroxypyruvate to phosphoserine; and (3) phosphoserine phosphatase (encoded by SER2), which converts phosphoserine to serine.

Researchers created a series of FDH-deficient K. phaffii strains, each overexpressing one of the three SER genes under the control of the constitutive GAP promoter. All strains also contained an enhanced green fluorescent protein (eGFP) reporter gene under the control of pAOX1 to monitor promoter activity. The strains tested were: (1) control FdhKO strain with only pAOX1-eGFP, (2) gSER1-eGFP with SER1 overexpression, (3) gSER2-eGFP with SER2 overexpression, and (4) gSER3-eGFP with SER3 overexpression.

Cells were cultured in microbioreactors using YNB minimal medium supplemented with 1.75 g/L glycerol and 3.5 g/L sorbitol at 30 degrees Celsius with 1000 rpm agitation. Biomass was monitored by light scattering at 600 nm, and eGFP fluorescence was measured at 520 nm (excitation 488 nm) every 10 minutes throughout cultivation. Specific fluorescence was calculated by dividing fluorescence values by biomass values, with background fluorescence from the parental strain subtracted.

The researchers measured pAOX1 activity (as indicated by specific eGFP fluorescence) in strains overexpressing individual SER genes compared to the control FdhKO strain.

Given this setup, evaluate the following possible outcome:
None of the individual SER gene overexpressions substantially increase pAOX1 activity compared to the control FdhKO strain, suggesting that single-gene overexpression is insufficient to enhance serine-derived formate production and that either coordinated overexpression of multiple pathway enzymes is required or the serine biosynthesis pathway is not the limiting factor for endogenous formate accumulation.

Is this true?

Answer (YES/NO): NO